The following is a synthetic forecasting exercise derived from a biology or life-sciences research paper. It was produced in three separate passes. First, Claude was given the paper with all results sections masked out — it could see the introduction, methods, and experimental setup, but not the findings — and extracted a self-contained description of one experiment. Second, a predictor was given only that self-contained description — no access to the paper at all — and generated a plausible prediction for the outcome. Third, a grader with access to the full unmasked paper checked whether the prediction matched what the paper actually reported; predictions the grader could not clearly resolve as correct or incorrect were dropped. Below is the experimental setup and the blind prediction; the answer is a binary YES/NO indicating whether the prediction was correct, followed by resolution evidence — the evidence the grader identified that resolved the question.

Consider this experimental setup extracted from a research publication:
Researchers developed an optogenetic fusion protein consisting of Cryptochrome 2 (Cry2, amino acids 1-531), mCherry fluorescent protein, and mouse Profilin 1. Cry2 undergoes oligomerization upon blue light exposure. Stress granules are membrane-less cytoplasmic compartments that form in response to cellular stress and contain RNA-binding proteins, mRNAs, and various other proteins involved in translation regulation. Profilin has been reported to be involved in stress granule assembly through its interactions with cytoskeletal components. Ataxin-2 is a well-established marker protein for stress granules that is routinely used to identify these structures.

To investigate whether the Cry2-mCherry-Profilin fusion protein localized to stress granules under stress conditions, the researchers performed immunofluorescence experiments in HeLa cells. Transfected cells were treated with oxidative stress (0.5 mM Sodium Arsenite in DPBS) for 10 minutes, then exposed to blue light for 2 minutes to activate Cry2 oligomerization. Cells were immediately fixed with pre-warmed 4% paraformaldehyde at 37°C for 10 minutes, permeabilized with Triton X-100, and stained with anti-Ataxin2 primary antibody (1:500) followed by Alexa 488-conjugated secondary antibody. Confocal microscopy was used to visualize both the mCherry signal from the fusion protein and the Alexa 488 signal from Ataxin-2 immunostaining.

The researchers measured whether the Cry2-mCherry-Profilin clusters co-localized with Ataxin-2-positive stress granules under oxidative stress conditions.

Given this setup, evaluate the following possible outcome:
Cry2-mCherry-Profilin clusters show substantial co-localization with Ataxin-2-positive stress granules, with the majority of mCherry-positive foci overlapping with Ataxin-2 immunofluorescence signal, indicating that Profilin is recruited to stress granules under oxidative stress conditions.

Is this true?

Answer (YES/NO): NO